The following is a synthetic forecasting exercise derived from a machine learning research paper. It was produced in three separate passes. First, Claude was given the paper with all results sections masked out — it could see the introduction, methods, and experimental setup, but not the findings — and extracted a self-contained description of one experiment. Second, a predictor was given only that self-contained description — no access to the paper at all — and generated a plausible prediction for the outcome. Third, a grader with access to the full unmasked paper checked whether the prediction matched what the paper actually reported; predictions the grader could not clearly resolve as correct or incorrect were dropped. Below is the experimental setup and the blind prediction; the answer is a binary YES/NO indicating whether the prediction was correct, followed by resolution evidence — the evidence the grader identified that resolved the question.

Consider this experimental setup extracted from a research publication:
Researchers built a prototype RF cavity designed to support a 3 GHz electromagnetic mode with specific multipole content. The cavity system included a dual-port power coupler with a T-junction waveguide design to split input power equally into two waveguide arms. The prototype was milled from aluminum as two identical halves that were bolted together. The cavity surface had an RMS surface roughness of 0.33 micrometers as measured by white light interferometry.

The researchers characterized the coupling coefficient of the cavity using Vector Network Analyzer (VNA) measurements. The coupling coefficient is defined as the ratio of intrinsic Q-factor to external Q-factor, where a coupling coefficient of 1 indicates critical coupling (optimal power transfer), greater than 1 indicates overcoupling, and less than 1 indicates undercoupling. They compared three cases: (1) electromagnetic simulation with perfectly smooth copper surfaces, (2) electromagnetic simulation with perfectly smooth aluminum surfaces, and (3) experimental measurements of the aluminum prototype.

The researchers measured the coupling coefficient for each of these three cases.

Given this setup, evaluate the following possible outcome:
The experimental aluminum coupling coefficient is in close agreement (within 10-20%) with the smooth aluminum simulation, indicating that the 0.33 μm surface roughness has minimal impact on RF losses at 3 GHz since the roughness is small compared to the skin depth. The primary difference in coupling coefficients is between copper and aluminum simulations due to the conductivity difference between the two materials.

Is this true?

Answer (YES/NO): NO